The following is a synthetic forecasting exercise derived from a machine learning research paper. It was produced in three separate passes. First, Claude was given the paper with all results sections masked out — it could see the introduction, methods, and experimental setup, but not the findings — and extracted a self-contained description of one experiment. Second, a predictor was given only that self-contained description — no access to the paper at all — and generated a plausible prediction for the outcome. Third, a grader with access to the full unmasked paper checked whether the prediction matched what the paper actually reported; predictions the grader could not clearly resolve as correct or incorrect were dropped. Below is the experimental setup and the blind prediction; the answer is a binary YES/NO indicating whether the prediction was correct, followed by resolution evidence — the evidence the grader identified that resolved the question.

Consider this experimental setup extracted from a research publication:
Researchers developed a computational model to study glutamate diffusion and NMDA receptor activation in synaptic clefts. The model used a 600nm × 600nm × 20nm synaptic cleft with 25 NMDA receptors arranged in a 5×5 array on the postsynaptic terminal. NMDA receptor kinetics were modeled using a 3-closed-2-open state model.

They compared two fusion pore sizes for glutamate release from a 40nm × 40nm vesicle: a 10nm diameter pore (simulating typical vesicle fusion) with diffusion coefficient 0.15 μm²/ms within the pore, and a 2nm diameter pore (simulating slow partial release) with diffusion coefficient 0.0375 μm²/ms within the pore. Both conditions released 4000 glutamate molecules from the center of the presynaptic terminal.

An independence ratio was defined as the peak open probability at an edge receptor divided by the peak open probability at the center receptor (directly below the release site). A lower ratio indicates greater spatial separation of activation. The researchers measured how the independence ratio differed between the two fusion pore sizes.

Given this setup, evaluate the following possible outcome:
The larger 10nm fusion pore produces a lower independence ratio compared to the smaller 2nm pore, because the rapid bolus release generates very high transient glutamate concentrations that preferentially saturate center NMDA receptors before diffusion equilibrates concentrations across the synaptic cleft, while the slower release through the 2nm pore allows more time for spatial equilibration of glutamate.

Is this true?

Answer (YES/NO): NO